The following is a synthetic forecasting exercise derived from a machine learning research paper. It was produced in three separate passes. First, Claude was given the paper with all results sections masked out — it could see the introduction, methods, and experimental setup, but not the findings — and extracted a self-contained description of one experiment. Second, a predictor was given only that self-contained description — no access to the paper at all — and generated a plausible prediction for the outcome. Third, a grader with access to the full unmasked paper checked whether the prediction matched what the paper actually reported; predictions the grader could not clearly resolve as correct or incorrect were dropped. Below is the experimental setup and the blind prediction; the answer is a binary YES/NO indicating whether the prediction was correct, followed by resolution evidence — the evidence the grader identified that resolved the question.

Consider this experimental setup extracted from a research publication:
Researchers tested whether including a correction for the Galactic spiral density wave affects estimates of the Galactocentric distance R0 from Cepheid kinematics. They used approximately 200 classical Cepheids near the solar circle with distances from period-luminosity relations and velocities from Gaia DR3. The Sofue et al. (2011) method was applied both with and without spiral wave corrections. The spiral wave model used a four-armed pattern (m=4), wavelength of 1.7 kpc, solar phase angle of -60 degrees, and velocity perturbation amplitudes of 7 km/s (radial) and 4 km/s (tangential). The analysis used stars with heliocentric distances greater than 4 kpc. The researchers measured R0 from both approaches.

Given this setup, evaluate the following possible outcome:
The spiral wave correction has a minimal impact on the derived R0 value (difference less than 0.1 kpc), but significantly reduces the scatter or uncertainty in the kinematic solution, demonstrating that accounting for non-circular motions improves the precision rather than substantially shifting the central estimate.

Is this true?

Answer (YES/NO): NO